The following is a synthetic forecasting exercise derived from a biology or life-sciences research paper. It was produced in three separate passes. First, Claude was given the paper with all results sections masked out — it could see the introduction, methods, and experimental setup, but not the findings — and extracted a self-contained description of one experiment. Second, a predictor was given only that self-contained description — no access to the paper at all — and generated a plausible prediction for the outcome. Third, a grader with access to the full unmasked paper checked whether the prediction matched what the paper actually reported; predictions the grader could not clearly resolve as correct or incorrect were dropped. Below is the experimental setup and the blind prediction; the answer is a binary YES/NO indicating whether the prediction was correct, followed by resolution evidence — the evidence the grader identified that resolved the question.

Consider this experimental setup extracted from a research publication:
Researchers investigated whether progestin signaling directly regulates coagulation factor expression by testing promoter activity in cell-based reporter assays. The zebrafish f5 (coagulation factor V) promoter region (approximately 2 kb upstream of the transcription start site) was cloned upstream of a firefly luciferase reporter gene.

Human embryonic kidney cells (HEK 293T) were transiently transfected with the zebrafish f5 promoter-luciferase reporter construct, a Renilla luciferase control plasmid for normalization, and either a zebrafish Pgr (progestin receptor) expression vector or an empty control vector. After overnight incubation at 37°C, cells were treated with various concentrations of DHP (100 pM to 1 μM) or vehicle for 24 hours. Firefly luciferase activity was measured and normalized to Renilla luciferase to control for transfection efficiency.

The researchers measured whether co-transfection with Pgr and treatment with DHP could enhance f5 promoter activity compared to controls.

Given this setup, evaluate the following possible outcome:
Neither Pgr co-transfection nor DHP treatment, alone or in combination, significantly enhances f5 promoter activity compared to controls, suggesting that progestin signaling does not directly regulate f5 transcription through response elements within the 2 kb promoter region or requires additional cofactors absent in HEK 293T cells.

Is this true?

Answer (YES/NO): NO